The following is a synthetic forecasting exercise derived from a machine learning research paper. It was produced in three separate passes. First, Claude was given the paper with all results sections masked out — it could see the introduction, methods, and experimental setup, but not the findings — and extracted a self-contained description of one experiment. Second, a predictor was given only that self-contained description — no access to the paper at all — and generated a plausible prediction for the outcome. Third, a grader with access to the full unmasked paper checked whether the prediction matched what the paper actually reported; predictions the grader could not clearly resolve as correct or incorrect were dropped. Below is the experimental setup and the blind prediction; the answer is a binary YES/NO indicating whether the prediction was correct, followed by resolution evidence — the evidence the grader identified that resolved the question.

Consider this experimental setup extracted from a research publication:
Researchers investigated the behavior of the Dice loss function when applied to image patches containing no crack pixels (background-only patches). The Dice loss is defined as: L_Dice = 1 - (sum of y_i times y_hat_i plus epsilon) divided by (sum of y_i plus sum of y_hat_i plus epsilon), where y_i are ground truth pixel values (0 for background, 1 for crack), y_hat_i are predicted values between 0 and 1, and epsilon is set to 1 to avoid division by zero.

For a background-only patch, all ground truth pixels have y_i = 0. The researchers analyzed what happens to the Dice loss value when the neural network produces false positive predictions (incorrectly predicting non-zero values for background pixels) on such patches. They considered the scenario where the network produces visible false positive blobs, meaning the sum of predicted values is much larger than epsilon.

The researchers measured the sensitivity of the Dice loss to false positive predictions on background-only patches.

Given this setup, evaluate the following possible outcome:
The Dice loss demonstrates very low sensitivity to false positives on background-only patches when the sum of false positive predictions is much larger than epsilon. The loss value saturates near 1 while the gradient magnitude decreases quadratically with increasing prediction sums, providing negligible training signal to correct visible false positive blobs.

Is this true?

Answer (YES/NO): NO